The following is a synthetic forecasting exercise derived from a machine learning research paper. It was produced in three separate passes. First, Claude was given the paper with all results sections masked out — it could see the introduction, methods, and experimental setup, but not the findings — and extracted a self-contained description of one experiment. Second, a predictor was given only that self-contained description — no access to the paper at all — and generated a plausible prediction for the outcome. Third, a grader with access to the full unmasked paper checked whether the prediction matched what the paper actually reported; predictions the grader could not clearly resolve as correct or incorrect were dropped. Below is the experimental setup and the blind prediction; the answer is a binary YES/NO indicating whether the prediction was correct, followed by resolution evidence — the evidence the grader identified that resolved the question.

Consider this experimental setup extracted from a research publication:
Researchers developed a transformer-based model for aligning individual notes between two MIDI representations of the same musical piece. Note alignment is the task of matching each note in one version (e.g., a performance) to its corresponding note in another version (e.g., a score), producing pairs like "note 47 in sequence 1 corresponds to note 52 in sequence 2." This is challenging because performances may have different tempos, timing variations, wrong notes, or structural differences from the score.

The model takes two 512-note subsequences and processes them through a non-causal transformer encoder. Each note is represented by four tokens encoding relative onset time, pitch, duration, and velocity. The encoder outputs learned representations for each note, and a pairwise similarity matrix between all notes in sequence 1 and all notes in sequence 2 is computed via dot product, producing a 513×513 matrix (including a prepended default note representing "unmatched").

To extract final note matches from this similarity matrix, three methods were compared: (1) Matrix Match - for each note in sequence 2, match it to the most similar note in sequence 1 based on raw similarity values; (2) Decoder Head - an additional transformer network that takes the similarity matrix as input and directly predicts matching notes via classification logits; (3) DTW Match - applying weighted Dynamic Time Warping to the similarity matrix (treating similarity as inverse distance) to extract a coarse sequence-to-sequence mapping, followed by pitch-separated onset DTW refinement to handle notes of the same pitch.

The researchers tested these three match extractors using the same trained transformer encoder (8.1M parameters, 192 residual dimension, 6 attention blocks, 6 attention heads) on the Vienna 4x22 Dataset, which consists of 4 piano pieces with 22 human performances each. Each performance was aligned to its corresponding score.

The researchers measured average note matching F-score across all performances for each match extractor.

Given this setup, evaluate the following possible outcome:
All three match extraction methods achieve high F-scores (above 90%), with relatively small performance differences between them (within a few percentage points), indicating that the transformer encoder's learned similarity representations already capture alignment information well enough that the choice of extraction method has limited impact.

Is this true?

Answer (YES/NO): NO